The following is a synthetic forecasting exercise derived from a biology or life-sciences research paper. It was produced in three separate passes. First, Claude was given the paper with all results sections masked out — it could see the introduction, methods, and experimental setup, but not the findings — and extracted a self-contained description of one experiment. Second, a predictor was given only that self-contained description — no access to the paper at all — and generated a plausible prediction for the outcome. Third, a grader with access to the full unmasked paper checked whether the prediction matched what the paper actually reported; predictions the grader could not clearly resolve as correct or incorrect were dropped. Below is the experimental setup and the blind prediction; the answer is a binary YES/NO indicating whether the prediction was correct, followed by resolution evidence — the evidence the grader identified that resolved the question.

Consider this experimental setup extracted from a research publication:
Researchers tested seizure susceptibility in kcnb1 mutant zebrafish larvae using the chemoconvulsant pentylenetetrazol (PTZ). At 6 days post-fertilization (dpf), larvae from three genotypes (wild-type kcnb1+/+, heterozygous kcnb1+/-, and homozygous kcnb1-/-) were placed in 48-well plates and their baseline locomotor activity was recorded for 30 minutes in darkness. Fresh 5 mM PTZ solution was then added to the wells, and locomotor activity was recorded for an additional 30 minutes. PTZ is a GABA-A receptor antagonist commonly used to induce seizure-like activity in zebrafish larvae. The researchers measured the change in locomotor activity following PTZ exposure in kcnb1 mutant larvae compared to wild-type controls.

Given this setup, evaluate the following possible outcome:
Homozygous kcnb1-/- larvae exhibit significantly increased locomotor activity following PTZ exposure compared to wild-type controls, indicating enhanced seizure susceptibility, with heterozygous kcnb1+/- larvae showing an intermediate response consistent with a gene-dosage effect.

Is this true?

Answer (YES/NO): NO